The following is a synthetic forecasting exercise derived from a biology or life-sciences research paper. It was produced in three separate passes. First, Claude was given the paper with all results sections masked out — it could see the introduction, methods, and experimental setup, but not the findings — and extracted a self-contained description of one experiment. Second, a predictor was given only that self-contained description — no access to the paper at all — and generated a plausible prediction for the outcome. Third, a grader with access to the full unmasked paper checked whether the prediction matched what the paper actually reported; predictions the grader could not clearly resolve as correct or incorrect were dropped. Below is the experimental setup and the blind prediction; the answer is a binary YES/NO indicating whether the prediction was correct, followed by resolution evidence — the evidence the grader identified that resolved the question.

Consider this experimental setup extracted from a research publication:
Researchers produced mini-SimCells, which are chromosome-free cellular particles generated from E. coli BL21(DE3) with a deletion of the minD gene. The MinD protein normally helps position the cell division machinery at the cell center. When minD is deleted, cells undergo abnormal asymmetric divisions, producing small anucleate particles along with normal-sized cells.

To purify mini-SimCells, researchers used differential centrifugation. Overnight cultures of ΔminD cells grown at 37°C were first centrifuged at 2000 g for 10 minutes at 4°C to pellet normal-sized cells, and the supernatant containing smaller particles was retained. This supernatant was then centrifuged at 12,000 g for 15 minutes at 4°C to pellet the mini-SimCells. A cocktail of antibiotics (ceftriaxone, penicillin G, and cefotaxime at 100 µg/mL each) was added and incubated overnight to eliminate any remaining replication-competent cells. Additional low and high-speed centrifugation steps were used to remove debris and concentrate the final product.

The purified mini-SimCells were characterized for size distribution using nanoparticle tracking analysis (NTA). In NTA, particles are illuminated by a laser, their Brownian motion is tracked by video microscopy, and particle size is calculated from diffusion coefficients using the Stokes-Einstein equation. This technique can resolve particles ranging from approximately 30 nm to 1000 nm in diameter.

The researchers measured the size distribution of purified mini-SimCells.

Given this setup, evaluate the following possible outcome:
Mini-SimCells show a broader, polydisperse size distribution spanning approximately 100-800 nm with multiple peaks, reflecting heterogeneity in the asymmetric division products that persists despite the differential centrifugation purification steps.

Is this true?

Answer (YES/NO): NO